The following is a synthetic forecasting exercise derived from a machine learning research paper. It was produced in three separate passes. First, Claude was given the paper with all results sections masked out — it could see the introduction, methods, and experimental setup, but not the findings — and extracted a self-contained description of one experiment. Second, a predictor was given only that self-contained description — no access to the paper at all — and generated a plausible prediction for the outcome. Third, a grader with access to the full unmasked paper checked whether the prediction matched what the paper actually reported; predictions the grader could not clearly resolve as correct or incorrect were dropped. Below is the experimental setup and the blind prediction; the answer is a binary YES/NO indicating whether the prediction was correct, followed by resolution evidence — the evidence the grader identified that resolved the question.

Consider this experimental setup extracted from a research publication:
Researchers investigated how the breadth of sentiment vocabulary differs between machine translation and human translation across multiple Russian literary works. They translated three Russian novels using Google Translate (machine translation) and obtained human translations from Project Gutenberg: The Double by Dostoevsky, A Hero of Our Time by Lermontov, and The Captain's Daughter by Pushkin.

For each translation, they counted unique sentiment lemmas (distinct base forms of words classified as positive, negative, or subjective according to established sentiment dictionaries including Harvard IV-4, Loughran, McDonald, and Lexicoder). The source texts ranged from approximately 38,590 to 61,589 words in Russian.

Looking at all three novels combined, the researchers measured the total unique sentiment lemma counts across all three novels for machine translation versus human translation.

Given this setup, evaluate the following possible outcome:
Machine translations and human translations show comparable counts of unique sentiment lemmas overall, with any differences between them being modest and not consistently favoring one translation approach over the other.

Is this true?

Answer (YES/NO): NO